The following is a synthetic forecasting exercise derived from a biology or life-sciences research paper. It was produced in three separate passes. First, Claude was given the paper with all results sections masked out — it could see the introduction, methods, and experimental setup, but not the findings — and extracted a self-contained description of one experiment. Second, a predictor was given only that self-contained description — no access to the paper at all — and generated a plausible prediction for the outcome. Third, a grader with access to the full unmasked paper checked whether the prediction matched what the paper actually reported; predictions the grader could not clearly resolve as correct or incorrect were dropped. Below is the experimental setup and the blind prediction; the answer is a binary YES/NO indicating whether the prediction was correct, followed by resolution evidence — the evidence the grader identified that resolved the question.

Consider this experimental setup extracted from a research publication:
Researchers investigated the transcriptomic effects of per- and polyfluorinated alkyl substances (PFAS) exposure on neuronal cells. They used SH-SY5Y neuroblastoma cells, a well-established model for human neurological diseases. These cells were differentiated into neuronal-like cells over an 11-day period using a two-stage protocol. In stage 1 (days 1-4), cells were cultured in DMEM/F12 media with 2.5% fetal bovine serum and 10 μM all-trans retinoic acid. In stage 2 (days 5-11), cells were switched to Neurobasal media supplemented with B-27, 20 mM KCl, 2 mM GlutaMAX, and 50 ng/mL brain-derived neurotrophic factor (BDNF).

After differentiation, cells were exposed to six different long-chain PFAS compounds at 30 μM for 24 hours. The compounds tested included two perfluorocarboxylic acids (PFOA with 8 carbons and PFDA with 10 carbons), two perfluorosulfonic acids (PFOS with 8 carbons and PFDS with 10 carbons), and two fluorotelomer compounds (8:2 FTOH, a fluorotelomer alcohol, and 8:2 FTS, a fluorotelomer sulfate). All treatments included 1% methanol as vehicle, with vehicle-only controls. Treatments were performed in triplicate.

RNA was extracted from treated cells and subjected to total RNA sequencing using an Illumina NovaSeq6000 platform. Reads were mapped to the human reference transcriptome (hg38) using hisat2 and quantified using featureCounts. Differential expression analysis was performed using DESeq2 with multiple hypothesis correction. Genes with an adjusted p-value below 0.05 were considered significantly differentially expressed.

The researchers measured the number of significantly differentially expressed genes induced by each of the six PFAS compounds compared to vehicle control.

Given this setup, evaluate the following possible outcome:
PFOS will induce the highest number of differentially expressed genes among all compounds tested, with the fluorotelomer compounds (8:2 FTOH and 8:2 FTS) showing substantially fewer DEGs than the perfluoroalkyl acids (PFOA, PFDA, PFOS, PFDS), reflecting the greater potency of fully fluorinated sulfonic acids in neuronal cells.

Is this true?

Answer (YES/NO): NO